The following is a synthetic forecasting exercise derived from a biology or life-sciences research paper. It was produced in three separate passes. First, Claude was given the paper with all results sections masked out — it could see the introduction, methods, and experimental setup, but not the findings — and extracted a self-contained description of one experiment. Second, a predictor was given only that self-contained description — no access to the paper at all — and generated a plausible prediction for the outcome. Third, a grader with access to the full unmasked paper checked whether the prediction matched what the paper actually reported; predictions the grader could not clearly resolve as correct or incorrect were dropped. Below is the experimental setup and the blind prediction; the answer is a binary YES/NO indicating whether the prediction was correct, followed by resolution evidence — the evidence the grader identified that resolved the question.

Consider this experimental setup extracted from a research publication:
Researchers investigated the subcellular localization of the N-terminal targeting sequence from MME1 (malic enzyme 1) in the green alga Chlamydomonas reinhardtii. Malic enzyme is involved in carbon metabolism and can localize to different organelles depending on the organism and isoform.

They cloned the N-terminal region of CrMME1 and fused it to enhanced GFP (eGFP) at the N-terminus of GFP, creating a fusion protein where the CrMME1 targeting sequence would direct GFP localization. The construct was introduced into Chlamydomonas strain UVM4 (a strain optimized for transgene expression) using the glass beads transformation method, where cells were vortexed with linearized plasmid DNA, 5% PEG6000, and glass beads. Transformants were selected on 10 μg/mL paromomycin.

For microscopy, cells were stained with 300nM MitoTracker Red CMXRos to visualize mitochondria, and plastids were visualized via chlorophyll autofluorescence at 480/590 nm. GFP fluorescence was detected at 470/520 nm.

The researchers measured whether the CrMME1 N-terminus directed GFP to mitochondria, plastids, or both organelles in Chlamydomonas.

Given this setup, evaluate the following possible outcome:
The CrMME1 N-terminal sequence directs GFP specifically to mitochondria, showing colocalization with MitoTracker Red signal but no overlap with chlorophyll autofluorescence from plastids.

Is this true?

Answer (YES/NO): YES